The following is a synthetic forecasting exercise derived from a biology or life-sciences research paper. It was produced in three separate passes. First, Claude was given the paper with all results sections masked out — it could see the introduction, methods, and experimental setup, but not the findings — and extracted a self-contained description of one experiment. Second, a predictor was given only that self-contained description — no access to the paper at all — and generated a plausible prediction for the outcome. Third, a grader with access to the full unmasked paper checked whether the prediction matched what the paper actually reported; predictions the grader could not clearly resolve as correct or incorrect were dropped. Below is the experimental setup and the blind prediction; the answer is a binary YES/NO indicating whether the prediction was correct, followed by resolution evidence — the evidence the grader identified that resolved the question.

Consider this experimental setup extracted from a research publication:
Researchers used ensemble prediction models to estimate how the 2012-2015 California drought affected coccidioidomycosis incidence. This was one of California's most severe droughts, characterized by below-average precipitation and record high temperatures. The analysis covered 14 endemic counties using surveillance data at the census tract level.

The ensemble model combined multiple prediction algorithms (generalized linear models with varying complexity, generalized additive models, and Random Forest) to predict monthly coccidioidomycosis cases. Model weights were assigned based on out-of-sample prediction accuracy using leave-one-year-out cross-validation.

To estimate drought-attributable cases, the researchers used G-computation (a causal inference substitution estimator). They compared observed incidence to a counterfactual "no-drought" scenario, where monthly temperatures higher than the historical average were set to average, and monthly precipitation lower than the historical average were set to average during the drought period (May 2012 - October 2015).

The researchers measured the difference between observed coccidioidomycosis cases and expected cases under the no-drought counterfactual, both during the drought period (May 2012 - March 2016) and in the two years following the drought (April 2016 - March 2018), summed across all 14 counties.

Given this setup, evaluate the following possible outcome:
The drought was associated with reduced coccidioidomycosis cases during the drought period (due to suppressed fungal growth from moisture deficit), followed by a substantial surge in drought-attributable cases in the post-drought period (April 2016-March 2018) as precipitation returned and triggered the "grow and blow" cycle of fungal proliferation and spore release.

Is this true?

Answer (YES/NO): YES